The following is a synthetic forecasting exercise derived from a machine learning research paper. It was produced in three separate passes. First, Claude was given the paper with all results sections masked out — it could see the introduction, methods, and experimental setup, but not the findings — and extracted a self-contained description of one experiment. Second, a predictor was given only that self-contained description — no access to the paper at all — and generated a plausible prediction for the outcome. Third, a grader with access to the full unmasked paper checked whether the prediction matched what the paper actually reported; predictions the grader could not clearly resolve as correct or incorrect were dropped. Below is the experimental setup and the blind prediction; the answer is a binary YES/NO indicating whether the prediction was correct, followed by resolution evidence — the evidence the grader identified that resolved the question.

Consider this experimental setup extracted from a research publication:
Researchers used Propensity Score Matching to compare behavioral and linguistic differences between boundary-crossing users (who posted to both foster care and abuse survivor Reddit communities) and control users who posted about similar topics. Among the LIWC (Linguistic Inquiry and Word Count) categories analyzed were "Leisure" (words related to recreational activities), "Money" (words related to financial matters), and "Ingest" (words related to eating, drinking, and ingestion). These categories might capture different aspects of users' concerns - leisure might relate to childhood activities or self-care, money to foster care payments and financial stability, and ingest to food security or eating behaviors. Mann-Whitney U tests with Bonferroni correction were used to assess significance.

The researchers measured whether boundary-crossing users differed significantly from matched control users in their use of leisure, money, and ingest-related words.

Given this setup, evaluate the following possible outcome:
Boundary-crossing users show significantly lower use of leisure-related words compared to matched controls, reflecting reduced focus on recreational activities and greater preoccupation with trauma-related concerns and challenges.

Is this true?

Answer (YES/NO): NO